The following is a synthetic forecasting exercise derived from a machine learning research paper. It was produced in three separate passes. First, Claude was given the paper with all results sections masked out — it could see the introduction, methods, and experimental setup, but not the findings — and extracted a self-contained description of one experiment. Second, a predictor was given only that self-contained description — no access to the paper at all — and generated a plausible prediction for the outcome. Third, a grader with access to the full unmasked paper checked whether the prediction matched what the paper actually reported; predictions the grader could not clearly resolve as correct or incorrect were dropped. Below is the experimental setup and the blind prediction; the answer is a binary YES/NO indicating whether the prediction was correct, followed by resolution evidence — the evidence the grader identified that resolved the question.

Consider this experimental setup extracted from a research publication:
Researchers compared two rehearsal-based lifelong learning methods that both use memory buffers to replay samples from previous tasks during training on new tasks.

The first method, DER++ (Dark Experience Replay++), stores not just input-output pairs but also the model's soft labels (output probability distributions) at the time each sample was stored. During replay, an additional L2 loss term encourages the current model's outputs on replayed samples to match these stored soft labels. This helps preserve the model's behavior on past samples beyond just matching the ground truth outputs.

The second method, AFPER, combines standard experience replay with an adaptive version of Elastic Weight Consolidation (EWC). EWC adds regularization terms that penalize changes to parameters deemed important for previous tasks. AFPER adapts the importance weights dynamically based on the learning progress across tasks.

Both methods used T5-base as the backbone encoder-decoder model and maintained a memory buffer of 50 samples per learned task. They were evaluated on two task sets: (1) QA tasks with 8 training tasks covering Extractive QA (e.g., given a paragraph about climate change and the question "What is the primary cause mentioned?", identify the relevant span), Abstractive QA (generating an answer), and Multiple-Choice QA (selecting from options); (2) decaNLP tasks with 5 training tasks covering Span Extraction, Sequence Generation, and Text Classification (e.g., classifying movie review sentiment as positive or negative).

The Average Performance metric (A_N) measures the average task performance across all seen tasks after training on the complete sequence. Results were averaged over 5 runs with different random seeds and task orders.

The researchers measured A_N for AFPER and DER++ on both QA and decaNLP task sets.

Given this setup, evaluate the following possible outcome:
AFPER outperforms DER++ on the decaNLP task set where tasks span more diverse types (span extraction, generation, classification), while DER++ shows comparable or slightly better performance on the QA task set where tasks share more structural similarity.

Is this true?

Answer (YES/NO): NO